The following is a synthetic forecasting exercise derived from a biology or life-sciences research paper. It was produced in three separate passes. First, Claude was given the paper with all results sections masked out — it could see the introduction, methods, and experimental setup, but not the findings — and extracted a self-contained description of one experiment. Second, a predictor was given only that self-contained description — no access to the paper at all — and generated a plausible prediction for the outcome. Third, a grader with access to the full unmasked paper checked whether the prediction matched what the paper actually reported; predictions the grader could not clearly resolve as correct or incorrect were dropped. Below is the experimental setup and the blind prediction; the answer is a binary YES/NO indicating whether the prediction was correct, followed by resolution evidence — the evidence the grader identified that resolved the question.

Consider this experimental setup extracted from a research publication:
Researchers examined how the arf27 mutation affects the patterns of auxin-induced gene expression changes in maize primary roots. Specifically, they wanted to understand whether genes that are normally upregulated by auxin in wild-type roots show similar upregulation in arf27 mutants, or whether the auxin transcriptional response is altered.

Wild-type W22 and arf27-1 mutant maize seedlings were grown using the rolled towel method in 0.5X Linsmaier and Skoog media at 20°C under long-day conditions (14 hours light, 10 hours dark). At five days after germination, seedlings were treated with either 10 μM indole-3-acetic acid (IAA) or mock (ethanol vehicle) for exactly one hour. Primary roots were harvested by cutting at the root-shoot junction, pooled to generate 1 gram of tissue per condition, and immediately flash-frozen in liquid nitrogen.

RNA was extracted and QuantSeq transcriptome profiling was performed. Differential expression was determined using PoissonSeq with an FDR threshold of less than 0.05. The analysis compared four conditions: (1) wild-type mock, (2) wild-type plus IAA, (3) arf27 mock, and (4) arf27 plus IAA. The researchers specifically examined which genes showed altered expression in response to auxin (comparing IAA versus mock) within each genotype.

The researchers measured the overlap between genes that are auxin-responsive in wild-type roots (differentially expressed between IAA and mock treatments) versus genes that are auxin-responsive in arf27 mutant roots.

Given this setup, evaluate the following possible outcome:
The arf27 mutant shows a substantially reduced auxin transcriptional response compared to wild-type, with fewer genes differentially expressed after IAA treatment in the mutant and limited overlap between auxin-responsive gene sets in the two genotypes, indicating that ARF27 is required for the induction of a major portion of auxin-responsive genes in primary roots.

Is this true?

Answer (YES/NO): YES